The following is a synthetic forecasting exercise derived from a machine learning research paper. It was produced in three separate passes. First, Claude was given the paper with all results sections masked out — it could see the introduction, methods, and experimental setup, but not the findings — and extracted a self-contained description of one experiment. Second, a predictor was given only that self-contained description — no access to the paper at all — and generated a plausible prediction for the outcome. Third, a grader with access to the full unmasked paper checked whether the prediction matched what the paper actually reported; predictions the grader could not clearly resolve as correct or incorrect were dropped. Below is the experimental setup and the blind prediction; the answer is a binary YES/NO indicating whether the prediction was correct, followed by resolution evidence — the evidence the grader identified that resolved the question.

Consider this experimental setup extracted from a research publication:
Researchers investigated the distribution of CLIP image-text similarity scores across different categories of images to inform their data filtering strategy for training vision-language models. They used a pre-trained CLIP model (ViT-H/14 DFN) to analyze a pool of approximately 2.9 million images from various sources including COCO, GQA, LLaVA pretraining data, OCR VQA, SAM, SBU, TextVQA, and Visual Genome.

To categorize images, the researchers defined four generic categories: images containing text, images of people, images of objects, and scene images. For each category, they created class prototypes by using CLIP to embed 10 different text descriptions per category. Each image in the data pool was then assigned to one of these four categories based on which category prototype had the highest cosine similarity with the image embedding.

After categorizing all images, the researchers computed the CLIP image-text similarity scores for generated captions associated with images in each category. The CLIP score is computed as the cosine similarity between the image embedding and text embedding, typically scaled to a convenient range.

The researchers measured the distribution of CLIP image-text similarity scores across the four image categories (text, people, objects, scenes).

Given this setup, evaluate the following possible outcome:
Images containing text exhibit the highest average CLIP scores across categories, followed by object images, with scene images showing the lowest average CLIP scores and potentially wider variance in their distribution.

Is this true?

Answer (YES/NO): NO